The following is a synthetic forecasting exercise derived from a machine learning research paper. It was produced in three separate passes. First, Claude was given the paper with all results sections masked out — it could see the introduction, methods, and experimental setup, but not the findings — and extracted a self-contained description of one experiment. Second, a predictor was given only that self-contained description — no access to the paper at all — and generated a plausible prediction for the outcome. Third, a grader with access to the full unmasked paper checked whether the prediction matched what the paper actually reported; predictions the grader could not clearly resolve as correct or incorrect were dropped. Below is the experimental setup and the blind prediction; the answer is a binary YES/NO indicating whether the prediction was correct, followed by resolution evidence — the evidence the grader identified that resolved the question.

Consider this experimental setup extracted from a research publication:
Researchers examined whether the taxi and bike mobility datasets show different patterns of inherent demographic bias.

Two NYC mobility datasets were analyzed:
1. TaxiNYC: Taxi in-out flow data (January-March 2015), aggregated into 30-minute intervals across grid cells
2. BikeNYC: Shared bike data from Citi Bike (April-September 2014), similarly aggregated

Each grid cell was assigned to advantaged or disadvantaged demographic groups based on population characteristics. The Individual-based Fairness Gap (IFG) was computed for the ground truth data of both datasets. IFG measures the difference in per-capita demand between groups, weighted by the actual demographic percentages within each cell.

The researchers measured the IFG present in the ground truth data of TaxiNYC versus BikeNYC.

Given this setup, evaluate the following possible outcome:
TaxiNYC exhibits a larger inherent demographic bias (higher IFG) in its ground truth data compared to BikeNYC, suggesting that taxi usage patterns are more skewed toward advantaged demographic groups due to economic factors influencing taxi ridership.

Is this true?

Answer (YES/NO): NO